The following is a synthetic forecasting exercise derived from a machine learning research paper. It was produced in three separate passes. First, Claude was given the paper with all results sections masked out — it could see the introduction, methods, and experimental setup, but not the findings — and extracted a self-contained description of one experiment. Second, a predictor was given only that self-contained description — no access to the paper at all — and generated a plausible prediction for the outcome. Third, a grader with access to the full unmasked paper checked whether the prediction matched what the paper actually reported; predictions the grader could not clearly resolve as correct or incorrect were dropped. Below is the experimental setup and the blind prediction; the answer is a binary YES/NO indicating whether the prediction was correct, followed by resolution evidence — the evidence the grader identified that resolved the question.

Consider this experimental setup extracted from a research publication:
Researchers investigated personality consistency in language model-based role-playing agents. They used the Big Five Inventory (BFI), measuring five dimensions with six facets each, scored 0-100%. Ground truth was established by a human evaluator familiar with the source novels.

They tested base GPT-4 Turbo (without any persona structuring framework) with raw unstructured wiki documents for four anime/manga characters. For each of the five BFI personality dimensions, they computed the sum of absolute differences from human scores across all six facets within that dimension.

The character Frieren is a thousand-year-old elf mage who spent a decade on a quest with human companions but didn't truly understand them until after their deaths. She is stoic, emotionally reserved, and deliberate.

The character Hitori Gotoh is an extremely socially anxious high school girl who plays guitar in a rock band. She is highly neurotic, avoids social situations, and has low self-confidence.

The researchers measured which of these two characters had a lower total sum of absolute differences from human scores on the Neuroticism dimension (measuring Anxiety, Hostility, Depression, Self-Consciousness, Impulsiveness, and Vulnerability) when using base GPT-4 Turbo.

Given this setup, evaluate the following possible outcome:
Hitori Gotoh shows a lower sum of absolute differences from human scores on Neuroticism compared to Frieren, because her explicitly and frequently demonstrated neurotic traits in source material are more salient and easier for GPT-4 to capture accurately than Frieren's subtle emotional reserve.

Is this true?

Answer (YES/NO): NO